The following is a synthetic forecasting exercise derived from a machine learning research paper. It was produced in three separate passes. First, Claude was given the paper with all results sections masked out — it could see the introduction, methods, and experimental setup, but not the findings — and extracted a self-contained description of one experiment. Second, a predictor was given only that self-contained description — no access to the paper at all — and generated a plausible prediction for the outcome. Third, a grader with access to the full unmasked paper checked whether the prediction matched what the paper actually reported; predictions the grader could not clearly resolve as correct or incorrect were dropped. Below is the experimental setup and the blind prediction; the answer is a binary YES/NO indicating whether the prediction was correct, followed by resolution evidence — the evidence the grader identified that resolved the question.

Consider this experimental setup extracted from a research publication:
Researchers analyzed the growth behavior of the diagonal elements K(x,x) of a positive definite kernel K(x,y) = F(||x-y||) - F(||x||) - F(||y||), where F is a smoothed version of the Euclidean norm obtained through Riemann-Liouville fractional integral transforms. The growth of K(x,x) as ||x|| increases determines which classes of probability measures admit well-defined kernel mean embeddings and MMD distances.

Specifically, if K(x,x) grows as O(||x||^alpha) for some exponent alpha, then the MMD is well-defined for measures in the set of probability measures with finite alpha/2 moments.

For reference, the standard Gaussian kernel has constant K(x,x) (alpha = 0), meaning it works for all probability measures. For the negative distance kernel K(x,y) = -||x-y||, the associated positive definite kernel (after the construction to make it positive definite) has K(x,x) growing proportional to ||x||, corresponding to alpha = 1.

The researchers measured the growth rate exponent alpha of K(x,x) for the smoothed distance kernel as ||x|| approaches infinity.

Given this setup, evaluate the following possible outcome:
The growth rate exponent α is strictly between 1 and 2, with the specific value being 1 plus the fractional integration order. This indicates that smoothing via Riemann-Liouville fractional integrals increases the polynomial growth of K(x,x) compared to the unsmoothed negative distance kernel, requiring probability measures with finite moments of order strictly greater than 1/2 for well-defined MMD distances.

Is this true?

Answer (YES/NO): NO